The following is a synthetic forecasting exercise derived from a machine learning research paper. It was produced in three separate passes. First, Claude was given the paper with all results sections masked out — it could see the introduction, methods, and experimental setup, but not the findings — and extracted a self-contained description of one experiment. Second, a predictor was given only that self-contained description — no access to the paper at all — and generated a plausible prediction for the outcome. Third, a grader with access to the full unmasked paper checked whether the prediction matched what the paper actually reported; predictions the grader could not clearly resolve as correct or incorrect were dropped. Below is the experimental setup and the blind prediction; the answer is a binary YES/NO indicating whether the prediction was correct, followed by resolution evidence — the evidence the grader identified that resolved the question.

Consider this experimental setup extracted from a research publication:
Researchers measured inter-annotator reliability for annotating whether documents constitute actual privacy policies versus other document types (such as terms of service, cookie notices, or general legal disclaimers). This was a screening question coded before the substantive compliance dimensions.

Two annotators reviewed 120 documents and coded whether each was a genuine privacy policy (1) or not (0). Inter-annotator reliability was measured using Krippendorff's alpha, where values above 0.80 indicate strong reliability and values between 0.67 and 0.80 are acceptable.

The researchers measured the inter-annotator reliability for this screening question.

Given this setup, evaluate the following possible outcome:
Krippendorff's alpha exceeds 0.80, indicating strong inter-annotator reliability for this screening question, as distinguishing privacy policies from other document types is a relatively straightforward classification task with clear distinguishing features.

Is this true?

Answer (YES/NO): NO